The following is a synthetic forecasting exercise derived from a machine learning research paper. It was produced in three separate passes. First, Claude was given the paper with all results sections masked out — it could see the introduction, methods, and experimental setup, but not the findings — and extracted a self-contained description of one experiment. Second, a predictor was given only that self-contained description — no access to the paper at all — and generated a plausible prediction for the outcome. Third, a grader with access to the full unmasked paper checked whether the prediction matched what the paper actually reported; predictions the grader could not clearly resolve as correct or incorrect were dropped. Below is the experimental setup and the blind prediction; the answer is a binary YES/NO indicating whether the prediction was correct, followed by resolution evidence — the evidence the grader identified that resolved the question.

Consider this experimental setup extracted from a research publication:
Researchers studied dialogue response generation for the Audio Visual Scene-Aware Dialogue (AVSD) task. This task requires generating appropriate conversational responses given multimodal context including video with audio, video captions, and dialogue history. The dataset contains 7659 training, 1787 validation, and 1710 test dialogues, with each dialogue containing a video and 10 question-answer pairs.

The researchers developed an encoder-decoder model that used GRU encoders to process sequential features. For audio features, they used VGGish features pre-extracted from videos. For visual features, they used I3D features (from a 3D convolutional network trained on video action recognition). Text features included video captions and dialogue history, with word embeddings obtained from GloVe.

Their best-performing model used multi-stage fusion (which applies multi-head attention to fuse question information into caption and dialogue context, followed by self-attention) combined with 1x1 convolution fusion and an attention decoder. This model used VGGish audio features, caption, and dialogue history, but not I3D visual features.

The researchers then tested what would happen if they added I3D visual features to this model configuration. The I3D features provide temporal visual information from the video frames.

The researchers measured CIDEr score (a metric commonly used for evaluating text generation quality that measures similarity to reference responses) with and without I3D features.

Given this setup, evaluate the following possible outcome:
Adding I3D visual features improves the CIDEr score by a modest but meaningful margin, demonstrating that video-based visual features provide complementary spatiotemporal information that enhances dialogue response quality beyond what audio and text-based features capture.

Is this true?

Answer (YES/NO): NO